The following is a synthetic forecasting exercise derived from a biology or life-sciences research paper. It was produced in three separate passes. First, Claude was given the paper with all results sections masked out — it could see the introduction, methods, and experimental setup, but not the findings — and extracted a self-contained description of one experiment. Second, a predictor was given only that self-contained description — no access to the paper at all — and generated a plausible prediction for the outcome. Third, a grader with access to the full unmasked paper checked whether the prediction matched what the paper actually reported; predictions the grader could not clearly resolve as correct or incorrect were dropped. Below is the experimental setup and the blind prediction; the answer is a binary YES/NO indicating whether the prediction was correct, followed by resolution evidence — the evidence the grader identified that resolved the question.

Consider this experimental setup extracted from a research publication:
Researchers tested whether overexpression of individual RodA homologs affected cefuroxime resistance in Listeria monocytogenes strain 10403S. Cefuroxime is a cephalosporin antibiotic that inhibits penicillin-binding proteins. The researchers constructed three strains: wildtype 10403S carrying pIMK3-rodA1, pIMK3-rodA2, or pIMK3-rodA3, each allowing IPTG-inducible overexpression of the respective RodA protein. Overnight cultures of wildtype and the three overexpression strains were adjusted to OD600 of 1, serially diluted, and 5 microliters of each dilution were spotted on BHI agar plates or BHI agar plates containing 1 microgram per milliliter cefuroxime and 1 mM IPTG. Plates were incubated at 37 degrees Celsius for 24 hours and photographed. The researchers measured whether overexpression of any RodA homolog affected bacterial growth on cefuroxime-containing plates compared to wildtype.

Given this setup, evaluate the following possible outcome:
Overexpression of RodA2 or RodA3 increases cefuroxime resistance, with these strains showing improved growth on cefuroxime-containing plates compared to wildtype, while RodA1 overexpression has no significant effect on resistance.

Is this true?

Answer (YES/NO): NO